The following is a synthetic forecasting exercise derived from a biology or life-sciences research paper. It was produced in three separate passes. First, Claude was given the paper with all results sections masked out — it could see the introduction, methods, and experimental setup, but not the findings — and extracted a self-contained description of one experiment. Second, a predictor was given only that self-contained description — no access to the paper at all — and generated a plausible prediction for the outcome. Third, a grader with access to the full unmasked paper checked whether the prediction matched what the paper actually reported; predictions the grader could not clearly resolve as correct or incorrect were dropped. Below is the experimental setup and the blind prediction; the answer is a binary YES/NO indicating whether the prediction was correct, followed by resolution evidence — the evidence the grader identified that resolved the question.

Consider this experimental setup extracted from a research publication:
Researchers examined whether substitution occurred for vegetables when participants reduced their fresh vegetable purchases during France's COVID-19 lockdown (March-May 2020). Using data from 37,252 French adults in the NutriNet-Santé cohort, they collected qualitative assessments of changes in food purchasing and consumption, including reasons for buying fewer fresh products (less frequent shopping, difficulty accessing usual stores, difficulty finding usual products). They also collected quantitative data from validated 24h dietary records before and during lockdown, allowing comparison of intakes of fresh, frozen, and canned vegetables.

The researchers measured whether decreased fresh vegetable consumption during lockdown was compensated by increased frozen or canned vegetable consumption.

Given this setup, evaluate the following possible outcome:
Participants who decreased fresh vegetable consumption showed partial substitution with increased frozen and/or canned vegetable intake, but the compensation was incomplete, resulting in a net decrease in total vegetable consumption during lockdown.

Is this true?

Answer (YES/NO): NO